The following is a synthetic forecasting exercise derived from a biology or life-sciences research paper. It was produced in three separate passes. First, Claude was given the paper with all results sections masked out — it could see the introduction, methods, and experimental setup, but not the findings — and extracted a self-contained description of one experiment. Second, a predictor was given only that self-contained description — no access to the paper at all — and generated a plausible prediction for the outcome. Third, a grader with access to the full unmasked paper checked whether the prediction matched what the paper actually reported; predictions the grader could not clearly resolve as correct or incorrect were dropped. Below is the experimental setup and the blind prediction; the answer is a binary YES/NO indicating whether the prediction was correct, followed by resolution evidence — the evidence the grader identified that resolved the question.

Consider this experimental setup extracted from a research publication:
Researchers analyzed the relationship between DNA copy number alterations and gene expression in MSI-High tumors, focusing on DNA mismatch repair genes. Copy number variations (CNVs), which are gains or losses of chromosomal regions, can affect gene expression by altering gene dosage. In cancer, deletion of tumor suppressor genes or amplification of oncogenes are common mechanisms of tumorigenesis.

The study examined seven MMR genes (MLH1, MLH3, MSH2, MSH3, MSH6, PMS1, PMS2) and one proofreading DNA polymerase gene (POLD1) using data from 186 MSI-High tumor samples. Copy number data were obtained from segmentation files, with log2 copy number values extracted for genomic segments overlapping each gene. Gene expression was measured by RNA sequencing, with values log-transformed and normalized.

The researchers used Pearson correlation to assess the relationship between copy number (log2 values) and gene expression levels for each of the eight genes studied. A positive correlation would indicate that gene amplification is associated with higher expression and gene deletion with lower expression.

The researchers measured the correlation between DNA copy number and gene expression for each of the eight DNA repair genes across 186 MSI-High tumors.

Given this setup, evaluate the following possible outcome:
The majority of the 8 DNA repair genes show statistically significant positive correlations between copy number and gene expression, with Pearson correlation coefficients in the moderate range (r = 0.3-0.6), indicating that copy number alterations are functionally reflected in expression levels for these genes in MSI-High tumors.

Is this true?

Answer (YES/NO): NO